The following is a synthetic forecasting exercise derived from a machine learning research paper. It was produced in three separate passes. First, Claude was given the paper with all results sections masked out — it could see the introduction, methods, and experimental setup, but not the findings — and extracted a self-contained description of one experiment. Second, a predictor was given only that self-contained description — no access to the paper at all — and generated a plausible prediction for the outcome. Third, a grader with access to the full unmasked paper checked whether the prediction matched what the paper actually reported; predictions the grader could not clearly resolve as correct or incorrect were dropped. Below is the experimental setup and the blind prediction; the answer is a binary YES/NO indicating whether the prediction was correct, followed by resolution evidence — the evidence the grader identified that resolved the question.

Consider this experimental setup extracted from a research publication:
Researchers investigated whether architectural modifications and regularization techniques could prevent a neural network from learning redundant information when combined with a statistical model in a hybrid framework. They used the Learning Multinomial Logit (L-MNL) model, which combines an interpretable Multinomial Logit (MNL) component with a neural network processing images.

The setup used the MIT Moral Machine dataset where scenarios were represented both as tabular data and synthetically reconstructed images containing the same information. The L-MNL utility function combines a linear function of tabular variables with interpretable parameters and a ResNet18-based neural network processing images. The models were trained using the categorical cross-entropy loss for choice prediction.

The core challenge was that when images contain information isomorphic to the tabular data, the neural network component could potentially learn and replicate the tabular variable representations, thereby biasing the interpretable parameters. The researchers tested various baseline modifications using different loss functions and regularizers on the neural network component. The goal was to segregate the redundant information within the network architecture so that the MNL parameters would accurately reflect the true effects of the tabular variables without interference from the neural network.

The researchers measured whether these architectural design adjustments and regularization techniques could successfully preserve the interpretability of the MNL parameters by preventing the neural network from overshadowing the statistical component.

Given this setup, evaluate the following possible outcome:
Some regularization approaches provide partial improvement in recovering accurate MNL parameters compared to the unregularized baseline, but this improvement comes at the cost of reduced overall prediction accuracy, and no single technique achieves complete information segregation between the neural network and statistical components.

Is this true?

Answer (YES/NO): YES